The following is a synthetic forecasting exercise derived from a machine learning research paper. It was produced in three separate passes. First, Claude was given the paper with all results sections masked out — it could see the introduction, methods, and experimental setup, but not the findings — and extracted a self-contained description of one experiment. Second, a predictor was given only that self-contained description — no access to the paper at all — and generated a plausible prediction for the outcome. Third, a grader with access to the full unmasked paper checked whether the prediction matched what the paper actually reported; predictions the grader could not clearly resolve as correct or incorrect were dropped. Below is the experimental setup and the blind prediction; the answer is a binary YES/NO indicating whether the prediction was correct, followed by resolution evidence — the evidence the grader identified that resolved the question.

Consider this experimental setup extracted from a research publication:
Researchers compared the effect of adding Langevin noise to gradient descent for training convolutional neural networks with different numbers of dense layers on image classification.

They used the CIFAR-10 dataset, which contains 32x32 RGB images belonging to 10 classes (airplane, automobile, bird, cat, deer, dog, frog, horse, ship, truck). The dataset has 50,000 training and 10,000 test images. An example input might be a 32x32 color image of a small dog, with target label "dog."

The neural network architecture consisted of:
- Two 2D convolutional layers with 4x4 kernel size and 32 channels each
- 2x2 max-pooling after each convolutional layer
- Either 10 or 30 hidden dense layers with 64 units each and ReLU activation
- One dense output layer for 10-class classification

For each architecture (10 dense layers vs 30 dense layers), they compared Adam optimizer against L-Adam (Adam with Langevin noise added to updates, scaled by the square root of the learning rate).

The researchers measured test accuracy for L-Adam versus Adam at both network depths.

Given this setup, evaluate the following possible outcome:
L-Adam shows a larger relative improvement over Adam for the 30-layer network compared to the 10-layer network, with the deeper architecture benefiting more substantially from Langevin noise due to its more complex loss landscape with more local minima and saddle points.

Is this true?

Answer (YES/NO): YES